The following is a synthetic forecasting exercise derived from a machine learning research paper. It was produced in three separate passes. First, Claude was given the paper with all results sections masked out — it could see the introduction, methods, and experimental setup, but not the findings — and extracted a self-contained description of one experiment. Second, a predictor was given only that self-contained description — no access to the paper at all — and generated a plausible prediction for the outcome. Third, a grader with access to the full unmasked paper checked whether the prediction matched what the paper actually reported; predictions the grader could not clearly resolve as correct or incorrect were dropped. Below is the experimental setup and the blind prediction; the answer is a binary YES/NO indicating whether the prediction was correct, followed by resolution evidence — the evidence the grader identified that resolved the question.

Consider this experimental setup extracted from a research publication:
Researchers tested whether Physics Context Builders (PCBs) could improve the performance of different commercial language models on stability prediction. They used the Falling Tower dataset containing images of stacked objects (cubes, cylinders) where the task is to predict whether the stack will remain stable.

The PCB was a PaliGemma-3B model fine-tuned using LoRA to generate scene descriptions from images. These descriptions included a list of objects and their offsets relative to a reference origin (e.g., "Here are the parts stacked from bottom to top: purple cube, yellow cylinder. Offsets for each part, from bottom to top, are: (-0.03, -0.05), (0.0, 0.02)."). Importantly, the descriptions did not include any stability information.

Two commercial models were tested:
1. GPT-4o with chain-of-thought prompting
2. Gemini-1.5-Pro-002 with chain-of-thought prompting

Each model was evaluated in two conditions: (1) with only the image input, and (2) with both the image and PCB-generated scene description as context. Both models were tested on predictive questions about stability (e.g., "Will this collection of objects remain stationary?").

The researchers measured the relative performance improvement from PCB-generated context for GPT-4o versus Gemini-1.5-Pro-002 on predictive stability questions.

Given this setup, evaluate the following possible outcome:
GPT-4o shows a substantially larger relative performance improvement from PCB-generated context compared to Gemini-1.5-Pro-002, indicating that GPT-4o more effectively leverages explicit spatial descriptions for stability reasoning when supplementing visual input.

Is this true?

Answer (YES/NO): NO